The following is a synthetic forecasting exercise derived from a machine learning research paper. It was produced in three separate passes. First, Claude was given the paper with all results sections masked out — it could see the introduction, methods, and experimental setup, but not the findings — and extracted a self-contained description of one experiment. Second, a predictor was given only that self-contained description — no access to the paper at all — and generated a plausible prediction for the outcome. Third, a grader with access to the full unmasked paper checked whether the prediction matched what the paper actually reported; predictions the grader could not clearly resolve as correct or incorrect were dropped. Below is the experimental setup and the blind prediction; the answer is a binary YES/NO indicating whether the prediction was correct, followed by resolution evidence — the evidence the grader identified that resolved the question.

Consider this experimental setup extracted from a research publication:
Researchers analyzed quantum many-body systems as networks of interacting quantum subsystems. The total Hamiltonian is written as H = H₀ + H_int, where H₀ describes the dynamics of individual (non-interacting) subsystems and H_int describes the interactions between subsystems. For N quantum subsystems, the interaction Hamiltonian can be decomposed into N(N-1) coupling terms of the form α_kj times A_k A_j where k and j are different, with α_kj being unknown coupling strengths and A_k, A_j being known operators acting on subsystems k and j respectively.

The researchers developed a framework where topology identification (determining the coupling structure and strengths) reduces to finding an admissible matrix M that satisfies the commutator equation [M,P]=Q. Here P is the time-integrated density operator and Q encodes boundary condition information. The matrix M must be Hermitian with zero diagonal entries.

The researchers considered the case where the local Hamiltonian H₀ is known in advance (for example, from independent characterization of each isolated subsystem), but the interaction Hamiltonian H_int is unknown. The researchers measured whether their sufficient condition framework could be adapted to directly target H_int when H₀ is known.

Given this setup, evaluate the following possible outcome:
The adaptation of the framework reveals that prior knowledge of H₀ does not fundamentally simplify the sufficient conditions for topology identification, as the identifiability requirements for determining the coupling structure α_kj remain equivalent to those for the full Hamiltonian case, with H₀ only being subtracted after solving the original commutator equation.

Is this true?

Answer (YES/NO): NO